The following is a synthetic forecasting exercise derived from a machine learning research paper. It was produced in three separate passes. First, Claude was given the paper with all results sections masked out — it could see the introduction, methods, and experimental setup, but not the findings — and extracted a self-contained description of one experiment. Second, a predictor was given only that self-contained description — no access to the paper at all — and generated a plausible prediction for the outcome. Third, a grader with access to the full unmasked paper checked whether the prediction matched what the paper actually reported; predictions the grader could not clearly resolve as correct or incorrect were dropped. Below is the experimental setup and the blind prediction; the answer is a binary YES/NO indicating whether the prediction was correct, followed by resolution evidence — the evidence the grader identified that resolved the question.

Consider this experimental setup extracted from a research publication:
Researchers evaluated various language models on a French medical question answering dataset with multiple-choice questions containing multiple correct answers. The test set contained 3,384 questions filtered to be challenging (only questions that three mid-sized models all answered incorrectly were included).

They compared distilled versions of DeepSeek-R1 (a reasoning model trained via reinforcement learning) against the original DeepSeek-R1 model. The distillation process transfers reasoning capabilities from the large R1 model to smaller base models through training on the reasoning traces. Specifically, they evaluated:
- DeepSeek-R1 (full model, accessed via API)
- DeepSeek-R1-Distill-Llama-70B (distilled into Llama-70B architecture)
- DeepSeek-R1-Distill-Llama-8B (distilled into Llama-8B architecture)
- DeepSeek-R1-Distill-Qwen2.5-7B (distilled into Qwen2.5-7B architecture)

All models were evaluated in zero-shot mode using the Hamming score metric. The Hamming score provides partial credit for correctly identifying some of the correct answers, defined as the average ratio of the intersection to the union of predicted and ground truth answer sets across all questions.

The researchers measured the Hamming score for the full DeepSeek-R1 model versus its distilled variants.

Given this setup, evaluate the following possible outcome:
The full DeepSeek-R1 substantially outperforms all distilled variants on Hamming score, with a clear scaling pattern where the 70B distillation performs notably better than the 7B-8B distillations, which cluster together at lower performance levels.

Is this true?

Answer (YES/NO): YES